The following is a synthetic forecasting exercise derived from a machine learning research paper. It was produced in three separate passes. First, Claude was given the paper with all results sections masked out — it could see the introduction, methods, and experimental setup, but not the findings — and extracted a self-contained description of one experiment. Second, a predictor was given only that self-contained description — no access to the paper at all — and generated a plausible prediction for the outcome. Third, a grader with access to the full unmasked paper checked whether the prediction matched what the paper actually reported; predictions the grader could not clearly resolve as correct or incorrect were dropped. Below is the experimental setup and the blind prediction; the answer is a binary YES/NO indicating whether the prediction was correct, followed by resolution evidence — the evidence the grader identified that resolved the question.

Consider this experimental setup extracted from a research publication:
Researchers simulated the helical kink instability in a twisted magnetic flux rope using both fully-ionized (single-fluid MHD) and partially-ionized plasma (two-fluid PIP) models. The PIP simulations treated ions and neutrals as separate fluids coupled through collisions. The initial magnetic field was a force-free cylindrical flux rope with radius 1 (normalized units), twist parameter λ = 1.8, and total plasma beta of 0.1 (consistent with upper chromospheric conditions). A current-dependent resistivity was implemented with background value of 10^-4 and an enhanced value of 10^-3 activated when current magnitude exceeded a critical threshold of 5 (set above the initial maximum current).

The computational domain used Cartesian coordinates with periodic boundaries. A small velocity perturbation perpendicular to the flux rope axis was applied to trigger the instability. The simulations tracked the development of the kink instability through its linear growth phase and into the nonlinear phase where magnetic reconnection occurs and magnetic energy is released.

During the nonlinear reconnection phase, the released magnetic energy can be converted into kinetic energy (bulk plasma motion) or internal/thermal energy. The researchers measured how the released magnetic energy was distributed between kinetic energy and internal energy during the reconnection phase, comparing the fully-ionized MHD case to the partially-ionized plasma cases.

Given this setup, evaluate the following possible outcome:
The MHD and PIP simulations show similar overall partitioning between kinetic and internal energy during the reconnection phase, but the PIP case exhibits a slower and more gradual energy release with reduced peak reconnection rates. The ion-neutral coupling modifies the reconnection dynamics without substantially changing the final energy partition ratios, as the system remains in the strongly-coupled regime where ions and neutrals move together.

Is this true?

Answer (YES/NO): NO